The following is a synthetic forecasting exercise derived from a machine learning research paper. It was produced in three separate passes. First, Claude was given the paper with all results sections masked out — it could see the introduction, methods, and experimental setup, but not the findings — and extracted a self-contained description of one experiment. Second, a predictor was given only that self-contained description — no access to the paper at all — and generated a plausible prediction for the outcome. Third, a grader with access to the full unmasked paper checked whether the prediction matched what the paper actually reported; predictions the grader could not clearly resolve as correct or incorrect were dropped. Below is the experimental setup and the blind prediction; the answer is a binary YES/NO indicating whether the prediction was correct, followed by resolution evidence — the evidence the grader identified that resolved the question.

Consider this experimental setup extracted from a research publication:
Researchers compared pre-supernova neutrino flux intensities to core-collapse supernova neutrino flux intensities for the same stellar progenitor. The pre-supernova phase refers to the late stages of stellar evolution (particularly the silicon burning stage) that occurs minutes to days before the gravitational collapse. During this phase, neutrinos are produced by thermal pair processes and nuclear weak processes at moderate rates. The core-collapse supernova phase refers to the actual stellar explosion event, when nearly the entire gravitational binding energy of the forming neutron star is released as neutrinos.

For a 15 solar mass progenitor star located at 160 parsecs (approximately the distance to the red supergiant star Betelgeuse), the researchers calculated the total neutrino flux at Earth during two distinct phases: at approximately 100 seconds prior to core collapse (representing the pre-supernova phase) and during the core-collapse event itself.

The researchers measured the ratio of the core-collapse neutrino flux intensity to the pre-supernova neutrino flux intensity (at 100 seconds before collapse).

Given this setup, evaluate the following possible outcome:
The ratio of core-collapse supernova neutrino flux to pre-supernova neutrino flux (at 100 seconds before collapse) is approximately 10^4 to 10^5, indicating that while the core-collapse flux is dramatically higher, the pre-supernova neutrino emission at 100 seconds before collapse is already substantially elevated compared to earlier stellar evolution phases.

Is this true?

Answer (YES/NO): NO